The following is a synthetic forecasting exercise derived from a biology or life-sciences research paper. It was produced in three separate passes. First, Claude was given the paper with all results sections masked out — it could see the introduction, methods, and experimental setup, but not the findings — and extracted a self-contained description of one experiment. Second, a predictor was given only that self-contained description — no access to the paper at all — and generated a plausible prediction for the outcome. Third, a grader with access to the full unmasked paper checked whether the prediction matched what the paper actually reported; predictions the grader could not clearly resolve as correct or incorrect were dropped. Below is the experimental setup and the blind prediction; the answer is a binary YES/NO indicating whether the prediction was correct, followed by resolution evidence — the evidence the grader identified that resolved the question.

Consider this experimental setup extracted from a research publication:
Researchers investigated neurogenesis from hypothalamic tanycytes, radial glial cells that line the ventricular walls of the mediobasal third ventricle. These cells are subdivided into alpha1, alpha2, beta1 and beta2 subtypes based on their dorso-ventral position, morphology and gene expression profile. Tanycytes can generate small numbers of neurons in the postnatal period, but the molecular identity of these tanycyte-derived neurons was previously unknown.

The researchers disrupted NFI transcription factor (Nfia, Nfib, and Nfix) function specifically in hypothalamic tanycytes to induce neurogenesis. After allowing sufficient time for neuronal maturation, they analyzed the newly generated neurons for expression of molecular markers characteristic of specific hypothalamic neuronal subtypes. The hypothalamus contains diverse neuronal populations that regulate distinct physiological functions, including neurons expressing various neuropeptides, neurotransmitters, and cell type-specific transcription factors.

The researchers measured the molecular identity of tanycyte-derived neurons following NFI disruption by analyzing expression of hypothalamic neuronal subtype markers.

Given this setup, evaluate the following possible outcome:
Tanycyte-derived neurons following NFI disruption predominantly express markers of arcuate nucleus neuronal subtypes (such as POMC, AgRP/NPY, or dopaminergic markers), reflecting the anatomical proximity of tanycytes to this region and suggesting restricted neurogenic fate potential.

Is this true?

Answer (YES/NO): NO